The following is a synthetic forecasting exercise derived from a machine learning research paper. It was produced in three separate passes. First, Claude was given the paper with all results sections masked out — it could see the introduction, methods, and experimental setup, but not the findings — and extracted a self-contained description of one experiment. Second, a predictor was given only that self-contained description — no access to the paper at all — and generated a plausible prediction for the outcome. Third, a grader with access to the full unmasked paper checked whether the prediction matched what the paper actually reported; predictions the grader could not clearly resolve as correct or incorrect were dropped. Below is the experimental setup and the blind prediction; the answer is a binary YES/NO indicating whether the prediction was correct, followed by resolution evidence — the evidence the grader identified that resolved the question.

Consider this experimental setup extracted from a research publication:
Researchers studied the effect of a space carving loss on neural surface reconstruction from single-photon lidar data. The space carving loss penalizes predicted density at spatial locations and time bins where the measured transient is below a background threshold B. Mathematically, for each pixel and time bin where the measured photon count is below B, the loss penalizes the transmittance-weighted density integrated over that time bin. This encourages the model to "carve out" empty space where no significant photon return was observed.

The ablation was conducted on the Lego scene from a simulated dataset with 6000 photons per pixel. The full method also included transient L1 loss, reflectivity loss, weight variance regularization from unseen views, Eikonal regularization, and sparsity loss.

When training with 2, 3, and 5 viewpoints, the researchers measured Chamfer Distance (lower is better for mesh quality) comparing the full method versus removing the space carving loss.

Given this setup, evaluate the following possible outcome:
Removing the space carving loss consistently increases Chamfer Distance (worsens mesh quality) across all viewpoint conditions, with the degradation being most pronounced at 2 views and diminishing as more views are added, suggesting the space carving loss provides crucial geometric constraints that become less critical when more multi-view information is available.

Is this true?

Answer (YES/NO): NO